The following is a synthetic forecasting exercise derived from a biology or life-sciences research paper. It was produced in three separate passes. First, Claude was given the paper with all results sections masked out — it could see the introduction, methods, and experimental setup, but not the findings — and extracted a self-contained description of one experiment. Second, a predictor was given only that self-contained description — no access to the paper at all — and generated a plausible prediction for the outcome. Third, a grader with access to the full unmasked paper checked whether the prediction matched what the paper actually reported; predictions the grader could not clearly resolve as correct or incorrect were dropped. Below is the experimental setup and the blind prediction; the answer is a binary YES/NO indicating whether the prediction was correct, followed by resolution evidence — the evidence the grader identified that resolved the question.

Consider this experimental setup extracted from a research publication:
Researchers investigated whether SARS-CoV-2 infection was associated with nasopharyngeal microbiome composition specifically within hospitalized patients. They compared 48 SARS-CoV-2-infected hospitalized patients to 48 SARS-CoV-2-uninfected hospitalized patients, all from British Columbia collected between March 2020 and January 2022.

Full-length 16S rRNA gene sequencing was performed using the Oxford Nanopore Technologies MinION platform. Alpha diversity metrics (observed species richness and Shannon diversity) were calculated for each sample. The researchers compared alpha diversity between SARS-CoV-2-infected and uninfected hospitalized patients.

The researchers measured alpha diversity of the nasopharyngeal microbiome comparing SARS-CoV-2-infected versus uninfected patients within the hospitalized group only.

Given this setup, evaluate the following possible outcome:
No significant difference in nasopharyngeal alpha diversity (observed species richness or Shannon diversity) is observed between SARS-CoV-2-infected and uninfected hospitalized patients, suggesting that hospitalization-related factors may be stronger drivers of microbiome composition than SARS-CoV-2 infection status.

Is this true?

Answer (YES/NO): YES